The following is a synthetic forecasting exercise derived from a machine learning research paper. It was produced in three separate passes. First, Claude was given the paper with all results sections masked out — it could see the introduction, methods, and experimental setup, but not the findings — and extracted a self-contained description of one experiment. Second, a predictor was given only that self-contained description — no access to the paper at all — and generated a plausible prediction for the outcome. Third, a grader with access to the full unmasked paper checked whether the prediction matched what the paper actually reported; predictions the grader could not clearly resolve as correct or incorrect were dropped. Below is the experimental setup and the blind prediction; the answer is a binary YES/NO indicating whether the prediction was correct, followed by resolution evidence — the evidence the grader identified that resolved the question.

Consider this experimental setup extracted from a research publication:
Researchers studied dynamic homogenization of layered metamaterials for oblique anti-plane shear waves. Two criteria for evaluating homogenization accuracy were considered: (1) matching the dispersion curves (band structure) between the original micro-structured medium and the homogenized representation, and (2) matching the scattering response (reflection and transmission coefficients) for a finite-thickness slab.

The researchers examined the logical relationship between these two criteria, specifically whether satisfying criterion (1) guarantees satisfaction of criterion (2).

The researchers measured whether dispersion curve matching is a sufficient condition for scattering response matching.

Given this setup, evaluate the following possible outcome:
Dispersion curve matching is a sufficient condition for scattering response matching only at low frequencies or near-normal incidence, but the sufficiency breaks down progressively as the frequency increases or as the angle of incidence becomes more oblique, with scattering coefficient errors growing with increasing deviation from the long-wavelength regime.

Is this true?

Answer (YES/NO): NO